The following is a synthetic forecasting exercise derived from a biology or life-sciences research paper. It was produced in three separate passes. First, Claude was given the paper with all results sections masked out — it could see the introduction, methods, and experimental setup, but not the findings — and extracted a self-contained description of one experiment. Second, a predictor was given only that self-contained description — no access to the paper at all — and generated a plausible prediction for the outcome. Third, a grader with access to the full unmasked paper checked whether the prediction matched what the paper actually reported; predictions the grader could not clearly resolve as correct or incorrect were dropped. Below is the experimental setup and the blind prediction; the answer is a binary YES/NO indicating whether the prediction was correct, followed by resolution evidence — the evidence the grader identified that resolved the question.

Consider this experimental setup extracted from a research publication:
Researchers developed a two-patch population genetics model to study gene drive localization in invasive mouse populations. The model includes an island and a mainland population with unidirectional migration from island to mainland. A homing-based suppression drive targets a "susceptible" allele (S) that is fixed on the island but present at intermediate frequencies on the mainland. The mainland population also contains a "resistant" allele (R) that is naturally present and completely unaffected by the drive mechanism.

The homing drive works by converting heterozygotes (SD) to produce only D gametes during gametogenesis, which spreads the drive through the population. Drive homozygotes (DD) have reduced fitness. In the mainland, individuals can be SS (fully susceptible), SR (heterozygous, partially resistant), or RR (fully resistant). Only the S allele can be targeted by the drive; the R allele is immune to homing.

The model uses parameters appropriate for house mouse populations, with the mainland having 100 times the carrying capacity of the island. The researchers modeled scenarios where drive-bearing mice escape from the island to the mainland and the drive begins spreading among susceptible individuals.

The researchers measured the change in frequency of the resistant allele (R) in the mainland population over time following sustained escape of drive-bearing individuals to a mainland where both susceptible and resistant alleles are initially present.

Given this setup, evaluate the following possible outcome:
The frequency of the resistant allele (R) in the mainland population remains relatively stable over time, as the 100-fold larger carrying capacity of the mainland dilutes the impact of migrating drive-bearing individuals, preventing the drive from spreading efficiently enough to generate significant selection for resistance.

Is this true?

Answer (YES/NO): NO